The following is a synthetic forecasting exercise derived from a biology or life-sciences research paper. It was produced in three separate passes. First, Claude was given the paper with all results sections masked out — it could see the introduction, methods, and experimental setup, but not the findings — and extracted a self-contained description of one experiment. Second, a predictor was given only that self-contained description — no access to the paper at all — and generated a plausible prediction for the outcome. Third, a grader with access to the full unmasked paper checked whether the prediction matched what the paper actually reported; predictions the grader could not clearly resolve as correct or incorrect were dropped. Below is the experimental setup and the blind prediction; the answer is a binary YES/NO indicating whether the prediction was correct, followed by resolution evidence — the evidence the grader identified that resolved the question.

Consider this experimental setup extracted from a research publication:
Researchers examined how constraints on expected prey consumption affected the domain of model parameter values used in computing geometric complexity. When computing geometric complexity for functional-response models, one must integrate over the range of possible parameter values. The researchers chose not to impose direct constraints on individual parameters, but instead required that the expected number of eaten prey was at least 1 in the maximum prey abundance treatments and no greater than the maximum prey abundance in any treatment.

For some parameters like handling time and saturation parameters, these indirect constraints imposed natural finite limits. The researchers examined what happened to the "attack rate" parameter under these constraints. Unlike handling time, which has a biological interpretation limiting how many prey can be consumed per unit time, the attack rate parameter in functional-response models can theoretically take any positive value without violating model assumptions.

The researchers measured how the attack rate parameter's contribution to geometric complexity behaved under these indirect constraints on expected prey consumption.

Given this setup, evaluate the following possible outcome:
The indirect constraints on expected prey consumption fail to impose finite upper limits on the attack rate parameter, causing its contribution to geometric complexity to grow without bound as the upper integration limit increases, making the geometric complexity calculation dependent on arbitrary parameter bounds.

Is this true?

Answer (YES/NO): NO